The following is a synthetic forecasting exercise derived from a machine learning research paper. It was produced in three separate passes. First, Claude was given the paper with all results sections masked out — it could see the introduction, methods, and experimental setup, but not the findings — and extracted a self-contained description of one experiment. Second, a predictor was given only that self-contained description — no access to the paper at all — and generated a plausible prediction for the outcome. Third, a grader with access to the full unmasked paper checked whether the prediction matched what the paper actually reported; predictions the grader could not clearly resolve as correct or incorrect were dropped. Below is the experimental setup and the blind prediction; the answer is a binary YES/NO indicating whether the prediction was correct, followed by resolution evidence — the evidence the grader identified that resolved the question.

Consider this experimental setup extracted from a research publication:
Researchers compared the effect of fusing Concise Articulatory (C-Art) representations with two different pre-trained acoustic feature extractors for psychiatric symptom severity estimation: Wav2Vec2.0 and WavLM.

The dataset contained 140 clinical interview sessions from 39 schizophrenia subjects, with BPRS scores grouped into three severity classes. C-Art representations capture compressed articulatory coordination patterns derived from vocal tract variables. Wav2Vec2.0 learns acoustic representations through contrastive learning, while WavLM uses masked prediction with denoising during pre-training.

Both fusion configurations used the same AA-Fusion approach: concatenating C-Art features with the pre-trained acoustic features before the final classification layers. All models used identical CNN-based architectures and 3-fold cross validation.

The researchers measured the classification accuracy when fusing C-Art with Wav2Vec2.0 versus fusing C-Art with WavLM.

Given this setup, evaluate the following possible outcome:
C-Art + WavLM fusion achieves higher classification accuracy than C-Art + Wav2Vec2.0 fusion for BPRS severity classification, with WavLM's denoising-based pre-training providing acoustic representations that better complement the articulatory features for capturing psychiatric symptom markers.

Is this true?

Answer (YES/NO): NO